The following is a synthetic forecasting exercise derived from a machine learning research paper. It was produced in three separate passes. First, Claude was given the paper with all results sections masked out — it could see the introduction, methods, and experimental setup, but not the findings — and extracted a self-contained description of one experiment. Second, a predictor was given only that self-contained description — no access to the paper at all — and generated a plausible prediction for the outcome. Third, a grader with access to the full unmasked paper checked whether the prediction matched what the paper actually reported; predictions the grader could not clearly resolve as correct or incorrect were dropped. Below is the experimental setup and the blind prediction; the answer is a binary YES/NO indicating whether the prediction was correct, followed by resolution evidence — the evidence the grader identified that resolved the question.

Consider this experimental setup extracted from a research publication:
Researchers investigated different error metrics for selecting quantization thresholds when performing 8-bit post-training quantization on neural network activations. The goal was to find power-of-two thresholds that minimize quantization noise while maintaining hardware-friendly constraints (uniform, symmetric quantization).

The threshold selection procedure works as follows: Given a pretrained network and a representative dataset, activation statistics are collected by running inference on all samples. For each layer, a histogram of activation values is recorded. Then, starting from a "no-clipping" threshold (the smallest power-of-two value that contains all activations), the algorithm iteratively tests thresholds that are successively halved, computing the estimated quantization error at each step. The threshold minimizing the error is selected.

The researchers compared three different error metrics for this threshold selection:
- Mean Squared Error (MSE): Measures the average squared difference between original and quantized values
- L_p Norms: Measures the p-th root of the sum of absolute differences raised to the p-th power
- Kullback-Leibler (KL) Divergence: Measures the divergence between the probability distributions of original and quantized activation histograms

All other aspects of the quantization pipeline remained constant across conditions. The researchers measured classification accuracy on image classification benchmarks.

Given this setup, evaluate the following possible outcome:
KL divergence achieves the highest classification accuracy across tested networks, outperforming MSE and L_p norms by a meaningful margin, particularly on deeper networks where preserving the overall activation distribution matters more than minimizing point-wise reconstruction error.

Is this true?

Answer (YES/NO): NO